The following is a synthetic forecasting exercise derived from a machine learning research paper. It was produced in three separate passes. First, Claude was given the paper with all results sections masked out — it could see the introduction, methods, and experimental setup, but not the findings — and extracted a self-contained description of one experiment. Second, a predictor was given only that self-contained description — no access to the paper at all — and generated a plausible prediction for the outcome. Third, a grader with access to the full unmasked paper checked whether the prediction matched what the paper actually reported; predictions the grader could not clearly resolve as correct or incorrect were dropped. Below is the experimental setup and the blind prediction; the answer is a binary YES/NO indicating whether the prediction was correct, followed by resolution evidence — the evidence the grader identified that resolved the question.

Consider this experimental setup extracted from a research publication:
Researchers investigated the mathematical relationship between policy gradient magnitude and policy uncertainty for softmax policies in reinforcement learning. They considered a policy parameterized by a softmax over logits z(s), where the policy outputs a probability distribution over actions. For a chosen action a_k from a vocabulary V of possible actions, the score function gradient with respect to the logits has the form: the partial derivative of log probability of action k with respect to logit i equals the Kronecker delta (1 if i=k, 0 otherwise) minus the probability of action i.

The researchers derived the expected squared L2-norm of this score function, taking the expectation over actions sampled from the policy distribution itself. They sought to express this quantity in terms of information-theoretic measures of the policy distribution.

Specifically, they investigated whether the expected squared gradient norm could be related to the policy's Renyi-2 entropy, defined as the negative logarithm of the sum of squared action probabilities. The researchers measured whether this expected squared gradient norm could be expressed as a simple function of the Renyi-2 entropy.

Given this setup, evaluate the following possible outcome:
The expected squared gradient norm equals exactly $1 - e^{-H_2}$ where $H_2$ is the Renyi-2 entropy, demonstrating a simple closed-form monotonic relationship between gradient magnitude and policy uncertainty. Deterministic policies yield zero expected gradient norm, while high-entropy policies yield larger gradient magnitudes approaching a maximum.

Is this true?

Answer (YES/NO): YES